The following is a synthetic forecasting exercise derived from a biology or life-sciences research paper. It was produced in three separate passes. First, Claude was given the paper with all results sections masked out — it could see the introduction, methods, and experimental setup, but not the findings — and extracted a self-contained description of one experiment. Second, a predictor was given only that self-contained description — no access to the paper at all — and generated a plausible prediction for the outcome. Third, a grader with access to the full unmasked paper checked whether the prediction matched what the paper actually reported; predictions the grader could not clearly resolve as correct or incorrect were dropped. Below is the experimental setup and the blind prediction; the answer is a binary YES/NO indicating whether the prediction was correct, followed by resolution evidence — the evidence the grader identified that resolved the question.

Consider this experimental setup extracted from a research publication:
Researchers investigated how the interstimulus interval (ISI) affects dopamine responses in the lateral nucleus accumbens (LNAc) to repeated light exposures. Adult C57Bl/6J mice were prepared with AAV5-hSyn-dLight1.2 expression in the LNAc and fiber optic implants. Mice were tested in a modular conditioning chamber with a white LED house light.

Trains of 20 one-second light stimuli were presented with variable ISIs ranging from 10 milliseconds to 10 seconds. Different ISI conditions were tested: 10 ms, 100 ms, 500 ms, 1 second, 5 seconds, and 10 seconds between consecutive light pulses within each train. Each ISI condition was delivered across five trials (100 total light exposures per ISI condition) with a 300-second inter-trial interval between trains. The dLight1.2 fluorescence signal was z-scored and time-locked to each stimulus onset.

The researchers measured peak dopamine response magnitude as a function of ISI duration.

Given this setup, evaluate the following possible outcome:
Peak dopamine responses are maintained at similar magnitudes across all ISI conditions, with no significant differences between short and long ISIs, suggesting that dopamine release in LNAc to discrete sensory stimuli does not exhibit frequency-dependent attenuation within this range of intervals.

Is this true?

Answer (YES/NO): NO